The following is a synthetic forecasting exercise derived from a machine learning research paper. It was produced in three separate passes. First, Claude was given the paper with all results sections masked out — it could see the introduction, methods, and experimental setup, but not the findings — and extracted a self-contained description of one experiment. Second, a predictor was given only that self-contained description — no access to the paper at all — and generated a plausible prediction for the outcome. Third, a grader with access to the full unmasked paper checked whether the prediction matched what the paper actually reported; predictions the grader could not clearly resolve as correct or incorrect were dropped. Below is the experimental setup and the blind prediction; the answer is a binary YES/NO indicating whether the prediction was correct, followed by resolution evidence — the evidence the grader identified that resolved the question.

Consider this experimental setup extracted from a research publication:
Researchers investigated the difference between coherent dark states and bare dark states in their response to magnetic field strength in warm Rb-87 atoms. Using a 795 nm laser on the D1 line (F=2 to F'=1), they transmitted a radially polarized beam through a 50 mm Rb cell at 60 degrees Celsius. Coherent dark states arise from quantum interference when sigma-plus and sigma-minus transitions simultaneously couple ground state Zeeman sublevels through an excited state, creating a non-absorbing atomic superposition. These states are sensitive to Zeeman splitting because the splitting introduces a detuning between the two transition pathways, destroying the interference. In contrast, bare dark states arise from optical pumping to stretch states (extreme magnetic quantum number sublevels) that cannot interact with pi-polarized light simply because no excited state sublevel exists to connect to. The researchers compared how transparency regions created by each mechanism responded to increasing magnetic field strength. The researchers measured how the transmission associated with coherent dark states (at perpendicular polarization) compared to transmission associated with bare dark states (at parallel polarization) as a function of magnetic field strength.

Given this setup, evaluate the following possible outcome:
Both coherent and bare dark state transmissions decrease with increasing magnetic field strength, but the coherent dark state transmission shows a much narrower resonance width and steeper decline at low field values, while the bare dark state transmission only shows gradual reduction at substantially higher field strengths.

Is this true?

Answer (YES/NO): NO